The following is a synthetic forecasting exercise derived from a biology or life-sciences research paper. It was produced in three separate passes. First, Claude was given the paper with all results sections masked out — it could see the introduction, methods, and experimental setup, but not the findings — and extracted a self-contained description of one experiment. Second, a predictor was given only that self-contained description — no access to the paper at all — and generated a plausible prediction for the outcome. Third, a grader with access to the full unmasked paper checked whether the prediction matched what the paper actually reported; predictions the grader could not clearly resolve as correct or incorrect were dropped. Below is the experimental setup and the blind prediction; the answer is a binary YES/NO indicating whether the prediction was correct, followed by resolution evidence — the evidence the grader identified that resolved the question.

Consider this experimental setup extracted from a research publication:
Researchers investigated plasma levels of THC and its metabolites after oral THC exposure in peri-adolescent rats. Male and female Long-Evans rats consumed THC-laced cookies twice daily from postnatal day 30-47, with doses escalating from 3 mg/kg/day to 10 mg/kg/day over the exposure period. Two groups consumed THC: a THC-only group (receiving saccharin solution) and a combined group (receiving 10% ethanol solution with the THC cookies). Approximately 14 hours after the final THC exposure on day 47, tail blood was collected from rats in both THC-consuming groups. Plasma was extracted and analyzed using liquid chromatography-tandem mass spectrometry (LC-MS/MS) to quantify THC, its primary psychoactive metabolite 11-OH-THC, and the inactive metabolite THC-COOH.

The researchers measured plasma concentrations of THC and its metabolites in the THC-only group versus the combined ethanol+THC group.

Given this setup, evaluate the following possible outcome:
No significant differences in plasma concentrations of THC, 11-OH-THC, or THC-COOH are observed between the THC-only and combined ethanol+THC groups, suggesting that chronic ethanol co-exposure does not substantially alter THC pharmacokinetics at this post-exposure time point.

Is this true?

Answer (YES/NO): YES